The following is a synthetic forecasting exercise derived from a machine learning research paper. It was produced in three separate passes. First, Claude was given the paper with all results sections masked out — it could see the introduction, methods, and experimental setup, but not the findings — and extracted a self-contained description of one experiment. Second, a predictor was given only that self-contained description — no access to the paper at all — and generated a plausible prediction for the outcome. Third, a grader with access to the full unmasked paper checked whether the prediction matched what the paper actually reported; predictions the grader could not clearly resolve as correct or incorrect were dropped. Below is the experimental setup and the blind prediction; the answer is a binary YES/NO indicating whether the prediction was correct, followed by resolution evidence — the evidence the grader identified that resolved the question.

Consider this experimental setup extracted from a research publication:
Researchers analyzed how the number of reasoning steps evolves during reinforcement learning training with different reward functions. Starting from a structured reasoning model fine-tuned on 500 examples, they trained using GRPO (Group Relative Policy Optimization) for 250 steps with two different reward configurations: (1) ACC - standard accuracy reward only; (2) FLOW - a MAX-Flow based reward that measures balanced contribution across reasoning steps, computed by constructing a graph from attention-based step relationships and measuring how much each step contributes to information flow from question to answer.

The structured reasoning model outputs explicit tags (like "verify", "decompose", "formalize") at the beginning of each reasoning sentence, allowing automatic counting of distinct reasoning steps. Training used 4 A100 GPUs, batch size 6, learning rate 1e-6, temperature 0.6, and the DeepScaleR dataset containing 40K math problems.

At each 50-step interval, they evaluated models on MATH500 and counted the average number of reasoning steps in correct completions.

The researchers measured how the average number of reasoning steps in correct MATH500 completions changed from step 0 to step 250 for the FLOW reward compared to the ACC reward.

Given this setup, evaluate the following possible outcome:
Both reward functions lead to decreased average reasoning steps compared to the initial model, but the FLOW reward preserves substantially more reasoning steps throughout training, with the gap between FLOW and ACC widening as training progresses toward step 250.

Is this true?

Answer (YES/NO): NO